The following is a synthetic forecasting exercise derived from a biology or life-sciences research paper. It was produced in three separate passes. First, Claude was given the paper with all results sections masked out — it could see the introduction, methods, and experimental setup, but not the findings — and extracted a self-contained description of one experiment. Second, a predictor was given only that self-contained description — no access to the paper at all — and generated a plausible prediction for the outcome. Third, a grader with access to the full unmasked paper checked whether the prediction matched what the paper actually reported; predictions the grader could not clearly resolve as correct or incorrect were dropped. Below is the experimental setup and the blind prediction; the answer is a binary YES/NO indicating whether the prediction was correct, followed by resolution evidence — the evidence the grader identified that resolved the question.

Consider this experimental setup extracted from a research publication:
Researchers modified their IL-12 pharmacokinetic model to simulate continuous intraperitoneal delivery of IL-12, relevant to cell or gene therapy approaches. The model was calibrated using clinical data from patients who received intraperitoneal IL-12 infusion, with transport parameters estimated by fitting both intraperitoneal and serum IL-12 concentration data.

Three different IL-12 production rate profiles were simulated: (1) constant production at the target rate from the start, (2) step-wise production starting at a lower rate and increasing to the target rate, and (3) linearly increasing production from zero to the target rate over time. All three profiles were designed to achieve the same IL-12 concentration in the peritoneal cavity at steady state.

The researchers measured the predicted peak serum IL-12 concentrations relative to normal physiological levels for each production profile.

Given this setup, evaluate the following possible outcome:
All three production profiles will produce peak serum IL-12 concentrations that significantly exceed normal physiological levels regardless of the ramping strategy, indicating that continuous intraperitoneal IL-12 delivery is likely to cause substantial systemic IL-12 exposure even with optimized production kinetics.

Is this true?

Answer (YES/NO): NO